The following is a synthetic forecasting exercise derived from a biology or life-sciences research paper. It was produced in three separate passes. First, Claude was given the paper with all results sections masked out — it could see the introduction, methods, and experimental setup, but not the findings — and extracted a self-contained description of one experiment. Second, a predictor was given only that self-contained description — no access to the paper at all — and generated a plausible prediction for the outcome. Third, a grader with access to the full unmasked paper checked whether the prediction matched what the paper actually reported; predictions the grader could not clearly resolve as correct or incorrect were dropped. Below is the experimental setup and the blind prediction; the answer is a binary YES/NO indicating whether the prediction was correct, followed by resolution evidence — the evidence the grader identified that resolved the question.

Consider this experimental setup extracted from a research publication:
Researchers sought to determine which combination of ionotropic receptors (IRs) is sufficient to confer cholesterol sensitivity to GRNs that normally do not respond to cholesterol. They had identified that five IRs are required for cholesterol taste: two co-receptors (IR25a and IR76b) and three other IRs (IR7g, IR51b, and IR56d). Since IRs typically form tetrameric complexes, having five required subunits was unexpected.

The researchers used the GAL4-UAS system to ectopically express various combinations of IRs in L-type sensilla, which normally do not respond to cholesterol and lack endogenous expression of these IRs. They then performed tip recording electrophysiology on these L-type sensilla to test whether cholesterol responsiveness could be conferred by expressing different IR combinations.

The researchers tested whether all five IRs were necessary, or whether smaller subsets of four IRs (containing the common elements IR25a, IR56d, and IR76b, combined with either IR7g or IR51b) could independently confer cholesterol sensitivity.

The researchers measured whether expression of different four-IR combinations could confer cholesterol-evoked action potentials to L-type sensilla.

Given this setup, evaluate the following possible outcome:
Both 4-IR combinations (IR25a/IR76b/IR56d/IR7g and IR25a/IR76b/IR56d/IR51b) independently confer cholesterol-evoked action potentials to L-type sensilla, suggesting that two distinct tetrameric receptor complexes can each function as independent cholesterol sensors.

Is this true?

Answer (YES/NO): YES